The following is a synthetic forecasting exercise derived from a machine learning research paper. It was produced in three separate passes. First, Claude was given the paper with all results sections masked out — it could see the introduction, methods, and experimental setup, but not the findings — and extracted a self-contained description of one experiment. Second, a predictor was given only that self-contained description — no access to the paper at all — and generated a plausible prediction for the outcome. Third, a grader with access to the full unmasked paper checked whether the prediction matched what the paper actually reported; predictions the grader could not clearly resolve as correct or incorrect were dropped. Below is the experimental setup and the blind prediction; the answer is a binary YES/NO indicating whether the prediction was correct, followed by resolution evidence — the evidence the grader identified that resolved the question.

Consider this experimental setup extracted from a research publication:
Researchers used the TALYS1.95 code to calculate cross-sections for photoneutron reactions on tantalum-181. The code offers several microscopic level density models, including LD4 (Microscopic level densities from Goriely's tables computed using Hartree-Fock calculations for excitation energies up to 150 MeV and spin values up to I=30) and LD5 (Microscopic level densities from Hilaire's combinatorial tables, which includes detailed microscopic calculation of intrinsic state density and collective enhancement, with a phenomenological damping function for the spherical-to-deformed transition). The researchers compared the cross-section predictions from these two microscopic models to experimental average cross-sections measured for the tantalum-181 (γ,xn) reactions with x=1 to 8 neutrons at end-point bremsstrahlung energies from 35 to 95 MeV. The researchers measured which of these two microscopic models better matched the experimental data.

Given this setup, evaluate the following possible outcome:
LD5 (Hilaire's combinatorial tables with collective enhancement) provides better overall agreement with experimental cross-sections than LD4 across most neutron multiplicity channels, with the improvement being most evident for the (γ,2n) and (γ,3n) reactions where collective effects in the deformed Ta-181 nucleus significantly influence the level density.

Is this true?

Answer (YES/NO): NO